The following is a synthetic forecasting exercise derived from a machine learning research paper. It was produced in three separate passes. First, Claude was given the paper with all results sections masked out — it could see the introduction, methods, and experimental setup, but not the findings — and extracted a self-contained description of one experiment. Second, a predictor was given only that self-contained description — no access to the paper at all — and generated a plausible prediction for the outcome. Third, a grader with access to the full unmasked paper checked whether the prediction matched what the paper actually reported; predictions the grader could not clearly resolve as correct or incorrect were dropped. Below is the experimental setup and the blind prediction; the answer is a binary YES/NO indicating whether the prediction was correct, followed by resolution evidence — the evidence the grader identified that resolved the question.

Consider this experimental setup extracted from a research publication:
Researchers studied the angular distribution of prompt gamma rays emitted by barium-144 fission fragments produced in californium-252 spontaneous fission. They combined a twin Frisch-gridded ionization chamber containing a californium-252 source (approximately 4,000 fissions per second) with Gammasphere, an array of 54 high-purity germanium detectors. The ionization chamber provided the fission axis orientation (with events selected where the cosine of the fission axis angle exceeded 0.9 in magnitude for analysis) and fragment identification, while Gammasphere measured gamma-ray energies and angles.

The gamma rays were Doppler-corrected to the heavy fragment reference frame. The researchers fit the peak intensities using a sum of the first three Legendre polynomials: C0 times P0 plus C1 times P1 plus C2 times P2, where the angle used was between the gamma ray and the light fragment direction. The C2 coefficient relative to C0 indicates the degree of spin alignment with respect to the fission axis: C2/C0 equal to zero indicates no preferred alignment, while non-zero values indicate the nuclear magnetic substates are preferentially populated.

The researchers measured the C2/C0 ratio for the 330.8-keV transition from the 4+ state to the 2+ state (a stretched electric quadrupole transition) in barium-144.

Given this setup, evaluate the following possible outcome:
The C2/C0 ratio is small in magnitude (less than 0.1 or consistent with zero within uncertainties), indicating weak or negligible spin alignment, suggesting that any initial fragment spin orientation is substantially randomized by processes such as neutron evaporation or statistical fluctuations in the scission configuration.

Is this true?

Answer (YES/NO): NO